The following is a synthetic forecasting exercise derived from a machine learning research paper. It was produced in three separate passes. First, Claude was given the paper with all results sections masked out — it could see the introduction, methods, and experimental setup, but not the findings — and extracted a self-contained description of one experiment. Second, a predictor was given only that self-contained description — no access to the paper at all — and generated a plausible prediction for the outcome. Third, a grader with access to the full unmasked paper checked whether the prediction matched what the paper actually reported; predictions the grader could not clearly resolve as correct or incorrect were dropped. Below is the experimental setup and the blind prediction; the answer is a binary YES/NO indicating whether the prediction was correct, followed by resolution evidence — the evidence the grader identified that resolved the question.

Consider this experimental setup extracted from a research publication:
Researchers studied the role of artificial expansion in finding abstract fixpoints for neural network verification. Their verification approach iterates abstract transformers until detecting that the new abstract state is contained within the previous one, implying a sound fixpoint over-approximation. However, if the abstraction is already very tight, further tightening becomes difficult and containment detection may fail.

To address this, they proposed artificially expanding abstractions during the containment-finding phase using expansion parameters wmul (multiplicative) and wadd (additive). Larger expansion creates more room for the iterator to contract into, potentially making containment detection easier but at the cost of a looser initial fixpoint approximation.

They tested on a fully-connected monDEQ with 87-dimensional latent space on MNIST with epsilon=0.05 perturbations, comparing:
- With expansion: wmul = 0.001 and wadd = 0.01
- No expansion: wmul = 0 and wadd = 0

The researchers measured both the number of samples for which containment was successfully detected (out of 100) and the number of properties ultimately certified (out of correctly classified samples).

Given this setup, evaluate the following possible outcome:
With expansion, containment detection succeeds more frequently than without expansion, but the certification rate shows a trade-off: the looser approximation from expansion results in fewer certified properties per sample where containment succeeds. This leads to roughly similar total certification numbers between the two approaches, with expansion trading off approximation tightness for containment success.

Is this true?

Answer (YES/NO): NO